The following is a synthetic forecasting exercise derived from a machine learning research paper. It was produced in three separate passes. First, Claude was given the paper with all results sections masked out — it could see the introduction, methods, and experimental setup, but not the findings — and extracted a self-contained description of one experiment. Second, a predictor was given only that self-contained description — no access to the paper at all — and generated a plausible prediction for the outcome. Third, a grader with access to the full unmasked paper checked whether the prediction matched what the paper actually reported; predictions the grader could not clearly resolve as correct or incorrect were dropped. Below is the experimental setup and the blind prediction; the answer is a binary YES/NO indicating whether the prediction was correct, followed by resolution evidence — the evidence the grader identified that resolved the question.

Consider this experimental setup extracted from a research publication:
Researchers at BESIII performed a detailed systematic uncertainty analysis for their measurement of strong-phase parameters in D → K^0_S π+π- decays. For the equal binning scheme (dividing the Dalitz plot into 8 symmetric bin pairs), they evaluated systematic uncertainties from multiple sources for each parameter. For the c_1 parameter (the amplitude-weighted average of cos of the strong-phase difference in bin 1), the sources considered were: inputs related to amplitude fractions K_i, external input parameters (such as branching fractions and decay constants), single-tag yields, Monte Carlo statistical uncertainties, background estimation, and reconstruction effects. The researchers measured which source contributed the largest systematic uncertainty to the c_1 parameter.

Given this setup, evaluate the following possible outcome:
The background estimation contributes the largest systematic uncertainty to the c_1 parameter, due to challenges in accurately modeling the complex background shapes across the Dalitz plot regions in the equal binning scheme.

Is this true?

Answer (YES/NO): NO